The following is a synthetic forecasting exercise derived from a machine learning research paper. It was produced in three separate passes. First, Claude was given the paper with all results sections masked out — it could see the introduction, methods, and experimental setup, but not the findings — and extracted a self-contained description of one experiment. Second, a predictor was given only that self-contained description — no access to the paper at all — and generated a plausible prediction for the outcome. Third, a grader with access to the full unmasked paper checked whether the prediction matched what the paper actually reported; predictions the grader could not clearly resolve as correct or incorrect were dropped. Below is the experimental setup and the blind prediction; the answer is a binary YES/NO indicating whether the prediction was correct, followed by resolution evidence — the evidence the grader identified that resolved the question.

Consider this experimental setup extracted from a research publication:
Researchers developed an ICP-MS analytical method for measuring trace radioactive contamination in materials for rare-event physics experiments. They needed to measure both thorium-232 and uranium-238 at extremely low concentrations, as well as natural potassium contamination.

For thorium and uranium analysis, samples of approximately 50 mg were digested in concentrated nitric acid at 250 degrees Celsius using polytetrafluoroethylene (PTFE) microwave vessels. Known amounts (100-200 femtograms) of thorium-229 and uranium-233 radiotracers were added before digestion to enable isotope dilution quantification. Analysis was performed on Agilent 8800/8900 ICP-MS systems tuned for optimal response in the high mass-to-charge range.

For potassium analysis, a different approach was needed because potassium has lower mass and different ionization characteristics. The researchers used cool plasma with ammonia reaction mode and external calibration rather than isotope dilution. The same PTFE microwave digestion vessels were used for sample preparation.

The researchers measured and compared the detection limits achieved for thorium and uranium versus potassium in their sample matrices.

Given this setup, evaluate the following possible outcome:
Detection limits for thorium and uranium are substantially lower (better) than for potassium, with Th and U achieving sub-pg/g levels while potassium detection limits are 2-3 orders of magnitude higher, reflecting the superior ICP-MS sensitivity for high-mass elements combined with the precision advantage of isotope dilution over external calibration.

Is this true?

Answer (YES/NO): NO